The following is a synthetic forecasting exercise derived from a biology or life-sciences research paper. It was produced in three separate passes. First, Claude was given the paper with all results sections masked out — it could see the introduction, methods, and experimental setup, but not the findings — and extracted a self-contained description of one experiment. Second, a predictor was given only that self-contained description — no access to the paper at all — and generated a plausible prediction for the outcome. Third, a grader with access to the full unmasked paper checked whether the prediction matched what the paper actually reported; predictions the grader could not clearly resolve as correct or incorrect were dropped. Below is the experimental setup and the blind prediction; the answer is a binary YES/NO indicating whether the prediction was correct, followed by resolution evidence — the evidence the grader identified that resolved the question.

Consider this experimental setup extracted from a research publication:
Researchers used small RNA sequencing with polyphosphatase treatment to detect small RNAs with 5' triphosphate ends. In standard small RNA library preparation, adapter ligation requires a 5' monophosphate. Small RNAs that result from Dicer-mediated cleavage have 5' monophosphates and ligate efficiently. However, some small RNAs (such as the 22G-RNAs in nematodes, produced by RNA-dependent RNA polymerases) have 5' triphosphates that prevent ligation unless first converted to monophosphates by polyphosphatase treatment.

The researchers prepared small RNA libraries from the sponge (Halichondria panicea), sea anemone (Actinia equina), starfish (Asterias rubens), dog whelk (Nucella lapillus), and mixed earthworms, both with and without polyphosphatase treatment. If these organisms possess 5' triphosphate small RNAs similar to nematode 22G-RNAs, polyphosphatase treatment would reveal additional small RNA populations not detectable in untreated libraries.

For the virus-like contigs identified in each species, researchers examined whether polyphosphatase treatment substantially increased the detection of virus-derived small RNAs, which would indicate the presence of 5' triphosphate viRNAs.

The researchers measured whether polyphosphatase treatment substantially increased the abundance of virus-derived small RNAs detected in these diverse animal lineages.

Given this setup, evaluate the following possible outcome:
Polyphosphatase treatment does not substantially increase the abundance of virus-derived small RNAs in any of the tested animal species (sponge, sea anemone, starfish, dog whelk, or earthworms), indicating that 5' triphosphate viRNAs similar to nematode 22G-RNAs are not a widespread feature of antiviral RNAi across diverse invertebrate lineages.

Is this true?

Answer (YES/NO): YES